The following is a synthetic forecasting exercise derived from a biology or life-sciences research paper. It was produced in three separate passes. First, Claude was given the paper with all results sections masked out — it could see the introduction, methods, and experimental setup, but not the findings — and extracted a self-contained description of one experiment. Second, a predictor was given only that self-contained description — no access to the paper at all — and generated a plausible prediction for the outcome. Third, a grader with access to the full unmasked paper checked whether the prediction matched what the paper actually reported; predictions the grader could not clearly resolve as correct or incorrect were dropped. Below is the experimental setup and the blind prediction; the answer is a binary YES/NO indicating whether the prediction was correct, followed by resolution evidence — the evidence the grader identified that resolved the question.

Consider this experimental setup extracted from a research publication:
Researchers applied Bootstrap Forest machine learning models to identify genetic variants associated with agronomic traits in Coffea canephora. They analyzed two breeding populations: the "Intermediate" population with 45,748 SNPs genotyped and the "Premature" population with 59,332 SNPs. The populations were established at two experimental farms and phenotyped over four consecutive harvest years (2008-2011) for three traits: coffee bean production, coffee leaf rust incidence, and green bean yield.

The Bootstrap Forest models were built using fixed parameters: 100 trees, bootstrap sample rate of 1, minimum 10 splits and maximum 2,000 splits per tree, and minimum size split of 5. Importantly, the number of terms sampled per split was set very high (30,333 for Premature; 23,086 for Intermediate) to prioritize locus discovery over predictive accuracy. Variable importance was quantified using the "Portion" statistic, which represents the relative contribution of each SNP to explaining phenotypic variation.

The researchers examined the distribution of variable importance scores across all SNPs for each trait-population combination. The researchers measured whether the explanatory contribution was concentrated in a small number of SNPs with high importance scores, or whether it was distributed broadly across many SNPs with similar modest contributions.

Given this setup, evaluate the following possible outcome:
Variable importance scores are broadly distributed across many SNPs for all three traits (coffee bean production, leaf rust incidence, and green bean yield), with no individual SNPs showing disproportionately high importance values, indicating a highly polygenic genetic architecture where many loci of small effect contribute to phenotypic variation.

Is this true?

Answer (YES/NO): NO